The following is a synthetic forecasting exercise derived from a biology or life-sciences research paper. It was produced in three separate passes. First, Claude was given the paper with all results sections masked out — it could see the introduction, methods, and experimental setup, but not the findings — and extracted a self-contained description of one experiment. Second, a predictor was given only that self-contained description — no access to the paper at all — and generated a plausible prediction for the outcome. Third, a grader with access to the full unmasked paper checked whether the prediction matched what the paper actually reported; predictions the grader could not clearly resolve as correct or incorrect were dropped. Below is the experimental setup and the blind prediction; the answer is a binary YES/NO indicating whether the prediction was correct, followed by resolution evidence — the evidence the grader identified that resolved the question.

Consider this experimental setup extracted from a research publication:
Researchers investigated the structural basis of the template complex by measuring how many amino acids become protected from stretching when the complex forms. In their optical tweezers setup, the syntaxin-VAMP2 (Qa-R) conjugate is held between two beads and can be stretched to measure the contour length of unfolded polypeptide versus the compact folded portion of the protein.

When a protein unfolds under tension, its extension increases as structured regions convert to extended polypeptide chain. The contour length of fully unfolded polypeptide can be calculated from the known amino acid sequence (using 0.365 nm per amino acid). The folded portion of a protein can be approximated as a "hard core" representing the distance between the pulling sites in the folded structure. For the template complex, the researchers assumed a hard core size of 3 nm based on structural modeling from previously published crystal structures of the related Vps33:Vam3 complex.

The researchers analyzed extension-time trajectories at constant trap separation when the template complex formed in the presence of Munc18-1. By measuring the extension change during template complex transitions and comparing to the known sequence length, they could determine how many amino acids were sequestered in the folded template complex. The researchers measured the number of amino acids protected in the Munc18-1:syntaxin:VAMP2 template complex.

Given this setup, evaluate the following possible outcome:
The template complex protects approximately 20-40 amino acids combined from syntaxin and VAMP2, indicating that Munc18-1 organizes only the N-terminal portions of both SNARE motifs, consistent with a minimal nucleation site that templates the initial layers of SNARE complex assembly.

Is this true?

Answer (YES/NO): NO